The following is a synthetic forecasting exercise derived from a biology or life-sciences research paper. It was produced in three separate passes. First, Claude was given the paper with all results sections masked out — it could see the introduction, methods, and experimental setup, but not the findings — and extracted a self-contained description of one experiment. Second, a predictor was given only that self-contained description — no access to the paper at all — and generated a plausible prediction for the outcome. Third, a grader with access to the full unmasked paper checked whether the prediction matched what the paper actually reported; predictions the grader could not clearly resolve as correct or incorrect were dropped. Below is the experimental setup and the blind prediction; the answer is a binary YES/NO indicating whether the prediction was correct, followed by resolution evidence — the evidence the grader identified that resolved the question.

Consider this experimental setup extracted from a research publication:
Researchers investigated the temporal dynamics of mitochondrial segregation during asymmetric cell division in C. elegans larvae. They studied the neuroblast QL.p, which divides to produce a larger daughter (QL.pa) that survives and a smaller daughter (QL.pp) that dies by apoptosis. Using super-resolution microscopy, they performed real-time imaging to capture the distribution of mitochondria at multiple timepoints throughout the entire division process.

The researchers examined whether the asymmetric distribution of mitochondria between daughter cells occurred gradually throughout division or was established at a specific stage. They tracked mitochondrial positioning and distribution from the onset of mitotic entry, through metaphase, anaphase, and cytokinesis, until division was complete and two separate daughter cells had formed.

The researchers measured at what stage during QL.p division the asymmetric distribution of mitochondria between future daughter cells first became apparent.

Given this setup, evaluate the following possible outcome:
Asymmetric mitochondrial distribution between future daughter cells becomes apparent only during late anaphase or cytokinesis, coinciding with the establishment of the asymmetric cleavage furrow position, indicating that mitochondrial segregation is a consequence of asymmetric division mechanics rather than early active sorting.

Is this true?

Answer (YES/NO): NO